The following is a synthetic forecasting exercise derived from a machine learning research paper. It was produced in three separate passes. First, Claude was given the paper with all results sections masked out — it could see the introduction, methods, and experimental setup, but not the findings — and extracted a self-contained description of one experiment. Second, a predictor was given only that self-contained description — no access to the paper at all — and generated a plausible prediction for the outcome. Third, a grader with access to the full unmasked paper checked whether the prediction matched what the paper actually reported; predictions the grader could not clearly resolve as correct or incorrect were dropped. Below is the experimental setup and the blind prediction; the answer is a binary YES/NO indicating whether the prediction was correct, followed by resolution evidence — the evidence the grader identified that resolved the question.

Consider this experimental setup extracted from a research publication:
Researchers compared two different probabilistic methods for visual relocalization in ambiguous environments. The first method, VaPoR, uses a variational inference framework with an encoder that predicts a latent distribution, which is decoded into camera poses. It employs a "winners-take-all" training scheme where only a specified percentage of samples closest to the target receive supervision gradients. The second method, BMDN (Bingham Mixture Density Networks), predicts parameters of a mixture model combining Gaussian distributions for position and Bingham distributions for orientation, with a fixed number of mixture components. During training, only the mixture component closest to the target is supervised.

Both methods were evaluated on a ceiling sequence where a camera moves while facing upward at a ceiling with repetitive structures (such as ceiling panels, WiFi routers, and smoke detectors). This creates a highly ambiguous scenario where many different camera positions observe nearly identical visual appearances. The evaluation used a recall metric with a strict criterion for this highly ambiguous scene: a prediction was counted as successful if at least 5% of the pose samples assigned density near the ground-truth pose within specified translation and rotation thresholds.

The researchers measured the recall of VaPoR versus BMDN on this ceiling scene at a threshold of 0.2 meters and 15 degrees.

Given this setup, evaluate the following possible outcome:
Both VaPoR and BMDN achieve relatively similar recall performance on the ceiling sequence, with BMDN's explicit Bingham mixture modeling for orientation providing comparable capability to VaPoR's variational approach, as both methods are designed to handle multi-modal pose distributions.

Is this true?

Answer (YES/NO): NO